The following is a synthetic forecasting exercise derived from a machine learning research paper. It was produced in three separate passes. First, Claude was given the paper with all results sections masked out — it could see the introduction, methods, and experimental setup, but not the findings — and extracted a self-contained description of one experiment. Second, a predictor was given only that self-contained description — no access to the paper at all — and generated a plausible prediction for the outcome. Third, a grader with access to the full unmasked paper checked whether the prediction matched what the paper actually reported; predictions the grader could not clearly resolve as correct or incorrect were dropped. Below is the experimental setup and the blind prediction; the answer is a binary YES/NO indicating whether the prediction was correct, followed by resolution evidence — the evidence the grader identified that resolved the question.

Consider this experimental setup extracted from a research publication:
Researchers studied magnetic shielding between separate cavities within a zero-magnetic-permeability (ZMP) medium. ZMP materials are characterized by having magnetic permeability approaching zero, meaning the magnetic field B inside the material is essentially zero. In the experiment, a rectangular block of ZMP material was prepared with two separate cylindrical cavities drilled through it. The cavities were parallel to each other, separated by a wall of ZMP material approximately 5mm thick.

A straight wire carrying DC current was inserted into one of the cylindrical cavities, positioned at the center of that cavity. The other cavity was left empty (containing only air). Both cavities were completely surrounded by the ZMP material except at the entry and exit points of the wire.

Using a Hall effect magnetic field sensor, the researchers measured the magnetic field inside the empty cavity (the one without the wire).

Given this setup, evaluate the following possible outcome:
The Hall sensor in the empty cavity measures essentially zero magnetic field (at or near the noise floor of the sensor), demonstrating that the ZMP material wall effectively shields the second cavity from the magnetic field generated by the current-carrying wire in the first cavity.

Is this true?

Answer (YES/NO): YES